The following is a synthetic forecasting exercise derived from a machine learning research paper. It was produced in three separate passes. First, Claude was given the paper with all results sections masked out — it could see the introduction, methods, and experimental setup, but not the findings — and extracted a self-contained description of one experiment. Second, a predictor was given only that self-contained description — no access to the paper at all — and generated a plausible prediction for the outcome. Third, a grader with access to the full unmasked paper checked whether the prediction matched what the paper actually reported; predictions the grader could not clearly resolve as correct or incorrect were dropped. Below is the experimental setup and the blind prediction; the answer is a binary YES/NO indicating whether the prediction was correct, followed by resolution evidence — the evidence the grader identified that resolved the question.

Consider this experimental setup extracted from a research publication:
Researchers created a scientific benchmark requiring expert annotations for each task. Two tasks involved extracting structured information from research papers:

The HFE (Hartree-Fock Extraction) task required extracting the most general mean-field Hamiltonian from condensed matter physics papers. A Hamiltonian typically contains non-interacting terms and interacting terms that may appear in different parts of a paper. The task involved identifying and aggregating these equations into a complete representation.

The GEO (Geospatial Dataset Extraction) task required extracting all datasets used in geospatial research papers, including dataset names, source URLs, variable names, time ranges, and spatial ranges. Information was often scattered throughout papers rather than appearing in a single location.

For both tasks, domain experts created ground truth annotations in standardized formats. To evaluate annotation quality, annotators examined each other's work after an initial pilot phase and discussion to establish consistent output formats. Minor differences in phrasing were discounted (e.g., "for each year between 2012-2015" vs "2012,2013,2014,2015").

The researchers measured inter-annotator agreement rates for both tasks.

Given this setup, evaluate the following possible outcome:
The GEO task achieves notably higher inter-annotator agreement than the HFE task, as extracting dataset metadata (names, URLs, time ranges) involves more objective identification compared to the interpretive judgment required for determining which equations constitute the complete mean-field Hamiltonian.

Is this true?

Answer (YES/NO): NO